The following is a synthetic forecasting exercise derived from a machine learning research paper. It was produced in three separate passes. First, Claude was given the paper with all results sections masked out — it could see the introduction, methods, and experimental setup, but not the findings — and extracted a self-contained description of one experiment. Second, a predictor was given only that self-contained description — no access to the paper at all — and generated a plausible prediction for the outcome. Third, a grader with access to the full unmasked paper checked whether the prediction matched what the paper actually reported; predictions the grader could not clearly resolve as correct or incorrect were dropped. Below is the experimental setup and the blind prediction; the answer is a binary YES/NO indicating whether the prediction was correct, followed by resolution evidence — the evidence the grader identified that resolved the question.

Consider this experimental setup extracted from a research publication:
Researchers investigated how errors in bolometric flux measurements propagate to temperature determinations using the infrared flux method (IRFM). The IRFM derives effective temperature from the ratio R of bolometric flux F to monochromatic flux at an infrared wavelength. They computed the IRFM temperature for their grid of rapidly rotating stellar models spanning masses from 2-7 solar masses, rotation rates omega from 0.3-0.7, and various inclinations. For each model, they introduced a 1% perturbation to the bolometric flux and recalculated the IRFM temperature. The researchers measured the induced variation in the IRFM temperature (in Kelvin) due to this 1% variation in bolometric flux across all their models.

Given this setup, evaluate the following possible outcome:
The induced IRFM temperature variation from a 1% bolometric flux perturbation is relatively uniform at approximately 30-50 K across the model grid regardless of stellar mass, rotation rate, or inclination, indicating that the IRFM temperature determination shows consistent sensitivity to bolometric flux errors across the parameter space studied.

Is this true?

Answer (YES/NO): NO